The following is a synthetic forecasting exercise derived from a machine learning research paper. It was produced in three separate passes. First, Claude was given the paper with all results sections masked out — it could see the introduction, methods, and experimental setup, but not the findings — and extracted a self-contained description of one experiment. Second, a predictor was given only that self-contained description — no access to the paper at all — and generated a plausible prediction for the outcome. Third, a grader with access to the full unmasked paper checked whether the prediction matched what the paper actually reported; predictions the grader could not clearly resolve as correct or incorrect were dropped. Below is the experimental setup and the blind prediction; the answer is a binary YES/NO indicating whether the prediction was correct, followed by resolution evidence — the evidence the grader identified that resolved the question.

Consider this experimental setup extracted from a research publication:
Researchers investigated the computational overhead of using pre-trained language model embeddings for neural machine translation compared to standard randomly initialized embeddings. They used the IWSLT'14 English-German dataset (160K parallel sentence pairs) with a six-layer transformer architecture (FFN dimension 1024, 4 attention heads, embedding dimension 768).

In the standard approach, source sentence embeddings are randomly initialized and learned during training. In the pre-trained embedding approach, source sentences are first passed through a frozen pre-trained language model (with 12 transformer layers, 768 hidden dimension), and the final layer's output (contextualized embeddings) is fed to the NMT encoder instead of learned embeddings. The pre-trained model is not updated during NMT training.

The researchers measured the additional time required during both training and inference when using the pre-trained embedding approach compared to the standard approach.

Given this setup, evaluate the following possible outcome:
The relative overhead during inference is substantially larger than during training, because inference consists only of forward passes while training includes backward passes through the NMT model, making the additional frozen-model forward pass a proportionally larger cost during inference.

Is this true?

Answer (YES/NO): NO